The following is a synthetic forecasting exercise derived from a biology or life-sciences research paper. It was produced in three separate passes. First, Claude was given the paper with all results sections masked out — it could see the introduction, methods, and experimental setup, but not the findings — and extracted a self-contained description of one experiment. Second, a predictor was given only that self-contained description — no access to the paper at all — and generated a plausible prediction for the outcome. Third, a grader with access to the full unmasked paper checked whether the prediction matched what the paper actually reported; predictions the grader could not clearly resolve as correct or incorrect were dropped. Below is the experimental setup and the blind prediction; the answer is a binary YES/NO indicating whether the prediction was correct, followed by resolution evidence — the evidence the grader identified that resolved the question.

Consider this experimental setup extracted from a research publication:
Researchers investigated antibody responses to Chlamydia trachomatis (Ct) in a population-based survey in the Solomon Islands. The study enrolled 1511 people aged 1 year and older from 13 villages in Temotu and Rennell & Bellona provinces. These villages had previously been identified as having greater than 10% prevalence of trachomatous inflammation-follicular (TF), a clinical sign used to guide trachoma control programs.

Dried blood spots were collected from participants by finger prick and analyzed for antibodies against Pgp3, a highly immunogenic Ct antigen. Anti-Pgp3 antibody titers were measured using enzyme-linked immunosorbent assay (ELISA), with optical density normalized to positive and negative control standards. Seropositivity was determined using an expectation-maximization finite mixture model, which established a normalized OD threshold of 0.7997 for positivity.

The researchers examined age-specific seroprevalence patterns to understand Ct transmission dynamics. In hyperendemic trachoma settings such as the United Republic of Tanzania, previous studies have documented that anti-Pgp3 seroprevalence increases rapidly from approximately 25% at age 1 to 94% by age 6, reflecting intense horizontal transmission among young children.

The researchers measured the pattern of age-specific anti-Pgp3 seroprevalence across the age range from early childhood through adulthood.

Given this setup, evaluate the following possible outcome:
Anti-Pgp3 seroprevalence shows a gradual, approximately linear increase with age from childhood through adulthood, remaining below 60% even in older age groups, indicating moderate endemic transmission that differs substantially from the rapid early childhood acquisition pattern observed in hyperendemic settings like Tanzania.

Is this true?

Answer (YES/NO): NO